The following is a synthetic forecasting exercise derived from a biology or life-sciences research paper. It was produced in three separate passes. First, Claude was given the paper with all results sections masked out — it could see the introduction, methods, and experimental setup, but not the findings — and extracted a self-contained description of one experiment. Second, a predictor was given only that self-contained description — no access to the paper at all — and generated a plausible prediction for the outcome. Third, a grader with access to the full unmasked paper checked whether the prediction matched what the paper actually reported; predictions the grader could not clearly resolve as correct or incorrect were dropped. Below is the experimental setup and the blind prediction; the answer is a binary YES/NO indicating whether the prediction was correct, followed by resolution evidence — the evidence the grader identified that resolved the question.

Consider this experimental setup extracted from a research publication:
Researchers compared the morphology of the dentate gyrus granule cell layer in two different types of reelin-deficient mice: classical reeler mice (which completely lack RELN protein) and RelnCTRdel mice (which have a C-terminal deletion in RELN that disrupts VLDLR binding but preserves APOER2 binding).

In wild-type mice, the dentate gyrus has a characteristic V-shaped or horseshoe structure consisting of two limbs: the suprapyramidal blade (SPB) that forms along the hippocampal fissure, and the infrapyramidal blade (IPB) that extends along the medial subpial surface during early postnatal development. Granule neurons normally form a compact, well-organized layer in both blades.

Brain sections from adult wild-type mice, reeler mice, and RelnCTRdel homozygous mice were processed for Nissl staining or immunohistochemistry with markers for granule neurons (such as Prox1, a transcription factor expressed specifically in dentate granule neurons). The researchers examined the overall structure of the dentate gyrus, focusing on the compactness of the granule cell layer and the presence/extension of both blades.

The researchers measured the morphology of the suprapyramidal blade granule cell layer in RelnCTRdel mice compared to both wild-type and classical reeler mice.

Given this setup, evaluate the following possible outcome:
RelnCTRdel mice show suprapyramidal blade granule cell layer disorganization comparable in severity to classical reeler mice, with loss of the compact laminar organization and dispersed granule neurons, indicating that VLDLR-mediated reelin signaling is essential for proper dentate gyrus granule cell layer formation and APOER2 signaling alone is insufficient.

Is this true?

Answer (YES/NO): NO